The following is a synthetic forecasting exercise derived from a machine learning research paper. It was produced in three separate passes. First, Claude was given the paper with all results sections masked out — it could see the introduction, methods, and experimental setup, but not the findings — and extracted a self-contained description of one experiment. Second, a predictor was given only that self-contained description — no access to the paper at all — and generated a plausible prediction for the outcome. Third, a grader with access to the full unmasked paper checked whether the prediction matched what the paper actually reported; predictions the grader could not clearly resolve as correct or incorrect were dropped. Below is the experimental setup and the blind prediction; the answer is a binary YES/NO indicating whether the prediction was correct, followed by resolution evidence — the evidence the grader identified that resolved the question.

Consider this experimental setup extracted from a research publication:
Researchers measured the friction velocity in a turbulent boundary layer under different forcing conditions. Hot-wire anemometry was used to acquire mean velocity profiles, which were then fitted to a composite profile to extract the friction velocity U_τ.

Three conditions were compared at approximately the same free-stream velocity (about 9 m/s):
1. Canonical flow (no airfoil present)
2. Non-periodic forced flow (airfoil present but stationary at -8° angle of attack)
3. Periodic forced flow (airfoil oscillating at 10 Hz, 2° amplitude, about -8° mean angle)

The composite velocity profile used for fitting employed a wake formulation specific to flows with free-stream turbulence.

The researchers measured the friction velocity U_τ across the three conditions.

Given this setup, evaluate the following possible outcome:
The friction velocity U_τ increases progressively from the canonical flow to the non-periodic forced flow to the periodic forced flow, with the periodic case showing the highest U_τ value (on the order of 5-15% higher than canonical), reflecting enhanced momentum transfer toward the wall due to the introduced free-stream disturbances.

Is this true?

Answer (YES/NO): NO